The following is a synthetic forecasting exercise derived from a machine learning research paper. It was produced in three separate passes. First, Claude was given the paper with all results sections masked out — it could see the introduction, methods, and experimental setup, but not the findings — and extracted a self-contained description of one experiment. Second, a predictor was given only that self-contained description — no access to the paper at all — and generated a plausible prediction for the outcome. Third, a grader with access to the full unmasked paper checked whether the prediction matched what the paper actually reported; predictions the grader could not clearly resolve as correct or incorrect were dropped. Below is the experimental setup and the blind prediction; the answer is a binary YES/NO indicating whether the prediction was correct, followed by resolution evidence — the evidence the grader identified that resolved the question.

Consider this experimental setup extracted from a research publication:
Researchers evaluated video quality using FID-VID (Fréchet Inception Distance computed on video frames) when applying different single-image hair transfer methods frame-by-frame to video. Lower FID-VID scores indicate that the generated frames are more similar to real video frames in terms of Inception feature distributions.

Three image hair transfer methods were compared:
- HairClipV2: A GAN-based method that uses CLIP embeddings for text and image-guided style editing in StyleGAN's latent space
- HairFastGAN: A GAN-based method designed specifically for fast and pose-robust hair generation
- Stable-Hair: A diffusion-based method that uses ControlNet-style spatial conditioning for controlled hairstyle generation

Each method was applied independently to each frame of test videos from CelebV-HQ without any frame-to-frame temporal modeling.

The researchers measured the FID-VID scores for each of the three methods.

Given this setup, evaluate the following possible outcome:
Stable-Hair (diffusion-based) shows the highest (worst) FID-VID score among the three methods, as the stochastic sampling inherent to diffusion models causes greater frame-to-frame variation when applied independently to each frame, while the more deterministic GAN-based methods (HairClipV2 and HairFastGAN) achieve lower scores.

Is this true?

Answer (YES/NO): YES